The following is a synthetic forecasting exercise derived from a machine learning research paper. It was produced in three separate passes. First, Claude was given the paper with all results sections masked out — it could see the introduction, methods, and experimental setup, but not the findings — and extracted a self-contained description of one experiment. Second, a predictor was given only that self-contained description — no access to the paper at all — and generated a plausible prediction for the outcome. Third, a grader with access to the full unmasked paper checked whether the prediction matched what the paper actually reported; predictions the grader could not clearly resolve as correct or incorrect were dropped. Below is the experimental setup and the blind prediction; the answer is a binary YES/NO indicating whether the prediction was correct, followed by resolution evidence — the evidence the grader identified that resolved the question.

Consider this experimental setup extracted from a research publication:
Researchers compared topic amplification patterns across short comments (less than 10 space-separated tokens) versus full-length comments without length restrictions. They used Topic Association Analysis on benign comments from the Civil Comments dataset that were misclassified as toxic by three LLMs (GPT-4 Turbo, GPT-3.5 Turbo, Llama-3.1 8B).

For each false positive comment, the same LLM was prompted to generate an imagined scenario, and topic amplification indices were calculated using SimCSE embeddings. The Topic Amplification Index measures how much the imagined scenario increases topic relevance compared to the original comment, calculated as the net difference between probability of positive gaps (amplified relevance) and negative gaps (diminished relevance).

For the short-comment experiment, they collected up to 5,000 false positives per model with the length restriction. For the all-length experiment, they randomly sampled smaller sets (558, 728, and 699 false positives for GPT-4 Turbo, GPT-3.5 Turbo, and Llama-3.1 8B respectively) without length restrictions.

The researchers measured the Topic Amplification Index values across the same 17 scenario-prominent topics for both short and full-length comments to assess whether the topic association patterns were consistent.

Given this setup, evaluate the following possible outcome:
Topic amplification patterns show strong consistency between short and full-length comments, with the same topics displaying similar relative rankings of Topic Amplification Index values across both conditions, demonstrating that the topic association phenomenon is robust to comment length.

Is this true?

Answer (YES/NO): YES